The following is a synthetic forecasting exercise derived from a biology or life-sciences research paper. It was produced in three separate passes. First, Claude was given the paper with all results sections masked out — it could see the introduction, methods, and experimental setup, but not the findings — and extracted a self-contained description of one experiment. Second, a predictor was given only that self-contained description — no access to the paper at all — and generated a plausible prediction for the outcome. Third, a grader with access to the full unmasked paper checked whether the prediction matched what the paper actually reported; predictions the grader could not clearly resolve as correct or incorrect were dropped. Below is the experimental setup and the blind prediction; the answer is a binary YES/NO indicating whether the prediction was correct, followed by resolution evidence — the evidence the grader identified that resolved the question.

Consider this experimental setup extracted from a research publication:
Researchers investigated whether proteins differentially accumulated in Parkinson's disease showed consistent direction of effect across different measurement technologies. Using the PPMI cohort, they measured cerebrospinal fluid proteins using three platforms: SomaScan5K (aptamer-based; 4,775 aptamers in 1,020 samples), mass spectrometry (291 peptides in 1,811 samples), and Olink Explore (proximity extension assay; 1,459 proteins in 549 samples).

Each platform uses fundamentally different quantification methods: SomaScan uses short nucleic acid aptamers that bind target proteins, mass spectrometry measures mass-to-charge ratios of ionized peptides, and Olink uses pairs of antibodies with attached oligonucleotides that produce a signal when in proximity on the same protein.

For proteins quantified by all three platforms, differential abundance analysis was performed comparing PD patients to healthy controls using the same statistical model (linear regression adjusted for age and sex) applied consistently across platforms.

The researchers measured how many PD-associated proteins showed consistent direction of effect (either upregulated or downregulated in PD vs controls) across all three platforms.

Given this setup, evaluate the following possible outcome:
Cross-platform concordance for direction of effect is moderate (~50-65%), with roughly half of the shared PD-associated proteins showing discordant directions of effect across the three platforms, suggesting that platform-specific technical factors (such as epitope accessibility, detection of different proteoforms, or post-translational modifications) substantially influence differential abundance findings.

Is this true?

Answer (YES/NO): NO